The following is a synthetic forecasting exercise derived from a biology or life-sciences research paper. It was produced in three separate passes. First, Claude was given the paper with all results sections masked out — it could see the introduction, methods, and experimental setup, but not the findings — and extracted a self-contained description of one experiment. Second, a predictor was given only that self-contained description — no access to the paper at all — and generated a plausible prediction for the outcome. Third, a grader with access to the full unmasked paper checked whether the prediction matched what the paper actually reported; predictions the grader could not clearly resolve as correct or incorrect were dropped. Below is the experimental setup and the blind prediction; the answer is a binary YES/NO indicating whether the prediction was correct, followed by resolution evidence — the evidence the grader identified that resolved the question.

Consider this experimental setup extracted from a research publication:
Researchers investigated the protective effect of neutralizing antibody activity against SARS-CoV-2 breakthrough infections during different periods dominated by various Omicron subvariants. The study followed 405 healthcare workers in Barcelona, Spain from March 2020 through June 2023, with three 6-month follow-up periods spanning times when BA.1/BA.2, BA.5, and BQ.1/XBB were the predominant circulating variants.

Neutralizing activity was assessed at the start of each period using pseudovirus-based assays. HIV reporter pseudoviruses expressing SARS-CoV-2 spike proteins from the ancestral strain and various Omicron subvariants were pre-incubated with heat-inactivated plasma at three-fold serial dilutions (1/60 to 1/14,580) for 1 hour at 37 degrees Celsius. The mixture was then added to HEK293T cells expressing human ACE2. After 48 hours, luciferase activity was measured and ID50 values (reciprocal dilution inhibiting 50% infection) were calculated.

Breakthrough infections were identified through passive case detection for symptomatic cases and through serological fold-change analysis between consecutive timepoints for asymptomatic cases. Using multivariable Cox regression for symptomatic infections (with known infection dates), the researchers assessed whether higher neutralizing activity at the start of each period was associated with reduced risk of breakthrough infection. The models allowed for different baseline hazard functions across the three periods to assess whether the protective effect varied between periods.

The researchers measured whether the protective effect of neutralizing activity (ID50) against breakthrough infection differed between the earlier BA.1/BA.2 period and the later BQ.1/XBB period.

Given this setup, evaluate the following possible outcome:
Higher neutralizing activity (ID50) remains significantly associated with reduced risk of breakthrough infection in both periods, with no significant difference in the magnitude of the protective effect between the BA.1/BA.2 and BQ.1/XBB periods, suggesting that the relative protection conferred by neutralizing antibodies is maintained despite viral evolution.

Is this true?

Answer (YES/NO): NO